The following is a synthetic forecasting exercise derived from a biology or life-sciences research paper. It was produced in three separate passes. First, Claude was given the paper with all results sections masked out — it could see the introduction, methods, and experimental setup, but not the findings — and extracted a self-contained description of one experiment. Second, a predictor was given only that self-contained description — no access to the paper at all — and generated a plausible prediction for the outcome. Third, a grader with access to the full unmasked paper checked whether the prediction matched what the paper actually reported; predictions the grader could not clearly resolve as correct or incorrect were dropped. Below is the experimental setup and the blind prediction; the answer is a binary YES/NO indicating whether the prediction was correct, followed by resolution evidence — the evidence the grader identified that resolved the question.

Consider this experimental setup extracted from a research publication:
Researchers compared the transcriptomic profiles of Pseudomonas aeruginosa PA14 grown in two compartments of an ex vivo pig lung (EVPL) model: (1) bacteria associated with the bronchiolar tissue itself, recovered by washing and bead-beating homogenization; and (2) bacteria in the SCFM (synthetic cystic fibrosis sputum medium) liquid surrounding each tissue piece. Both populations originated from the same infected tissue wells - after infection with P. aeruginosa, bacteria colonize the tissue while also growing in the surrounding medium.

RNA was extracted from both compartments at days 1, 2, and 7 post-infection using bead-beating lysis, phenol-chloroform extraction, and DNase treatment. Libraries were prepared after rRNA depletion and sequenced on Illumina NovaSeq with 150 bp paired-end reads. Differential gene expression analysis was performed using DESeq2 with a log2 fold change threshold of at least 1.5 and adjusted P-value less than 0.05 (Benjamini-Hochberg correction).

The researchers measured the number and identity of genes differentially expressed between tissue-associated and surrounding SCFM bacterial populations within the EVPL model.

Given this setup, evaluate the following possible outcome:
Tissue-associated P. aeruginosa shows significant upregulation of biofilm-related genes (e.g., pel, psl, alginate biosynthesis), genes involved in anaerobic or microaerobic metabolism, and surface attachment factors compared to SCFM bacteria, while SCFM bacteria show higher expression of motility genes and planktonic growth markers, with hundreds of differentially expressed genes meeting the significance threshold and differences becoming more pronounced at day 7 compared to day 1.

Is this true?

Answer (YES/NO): NO